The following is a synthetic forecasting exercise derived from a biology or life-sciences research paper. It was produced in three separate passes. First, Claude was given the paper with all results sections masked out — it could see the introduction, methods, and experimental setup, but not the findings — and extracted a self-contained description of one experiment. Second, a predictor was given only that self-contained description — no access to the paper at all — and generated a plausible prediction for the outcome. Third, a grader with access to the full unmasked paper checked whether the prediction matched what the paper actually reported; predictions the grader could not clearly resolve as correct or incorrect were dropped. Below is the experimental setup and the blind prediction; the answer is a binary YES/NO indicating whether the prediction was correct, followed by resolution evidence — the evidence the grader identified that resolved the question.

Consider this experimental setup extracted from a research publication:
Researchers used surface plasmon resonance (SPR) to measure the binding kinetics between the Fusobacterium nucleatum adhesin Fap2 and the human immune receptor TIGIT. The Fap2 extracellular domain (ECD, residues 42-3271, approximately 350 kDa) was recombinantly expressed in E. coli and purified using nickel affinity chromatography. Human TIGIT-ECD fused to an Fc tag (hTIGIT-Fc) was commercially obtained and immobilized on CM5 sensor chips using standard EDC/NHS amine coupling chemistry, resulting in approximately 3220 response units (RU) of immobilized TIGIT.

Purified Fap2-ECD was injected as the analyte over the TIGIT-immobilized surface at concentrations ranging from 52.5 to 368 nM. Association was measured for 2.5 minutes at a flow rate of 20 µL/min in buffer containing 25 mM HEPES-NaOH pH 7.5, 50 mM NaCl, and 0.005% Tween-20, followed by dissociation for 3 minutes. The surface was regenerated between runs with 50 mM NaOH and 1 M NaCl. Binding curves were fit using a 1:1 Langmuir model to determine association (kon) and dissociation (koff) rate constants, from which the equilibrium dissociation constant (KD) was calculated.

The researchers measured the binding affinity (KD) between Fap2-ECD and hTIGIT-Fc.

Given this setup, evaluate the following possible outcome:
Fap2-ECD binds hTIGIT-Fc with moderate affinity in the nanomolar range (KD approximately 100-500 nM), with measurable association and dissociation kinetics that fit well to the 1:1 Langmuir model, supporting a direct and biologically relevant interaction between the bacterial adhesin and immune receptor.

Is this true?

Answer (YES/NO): NO